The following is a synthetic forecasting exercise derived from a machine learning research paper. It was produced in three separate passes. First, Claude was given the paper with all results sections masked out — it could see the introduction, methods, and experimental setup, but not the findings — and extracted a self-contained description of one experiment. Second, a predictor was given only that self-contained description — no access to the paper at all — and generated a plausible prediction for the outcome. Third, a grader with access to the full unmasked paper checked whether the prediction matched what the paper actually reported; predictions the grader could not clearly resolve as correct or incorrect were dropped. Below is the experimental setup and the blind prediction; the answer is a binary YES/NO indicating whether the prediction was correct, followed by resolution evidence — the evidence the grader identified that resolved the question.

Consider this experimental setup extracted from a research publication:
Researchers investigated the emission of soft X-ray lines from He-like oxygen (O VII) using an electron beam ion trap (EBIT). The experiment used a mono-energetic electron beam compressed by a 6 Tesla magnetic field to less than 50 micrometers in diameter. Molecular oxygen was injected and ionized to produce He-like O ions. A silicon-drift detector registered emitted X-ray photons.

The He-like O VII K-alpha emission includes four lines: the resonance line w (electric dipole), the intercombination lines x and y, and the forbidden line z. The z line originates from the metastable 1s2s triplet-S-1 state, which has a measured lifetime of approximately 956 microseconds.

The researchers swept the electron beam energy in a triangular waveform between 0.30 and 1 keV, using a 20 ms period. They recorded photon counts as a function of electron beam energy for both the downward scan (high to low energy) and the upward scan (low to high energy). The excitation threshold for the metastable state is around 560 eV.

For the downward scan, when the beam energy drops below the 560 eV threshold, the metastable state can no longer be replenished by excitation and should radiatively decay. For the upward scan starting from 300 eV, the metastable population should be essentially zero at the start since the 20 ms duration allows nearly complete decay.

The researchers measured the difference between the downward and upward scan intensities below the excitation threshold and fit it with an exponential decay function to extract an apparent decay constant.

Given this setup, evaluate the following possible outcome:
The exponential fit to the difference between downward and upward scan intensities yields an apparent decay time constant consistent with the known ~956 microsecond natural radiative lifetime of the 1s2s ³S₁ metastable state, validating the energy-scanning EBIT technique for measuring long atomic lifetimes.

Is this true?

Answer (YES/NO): YES